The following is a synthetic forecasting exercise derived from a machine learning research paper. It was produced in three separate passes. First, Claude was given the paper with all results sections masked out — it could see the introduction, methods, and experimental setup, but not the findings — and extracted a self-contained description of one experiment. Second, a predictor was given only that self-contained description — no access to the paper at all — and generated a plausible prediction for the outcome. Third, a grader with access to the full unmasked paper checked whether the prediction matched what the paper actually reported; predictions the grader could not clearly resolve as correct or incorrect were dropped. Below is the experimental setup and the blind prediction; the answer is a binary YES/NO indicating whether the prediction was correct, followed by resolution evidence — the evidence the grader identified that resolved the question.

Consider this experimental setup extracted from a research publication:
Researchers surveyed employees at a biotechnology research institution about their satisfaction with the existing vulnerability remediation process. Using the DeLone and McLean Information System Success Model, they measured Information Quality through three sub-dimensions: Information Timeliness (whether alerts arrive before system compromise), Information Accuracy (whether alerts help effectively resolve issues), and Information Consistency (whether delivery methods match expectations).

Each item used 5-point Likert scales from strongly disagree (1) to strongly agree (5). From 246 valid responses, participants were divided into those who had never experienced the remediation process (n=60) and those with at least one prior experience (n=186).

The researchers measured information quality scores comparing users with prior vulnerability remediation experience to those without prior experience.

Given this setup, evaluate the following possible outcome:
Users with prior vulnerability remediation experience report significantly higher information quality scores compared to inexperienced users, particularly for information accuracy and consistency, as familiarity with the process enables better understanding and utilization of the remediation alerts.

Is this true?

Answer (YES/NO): NO